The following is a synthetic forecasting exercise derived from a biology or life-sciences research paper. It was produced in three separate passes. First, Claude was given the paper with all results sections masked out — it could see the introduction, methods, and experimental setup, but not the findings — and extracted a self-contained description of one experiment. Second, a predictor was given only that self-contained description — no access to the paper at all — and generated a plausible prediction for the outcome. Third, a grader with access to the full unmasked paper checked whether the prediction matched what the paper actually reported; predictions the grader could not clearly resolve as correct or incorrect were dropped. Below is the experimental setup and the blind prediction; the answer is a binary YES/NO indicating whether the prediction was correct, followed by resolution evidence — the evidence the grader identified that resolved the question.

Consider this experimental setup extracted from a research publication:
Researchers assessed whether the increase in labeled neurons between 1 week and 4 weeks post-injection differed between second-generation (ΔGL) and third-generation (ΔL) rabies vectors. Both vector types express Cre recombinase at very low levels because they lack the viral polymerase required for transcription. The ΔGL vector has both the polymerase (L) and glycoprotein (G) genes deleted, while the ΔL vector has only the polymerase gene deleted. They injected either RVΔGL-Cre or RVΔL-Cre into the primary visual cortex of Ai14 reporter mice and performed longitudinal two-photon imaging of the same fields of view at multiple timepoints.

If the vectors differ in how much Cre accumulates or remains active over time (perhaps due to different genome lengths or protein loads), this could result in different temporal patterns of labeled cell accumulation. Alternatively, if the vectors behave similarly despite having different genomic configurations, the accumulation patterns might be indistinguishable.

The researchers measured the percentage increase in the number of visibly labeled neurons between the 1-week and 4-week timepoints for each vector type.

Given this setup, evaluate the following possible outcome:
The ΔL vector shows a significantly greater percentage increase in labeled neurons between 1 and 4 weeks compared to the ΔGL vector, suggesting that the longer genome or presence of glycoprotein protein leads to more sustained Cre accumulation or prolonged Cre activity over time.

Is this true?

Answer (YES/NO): NO